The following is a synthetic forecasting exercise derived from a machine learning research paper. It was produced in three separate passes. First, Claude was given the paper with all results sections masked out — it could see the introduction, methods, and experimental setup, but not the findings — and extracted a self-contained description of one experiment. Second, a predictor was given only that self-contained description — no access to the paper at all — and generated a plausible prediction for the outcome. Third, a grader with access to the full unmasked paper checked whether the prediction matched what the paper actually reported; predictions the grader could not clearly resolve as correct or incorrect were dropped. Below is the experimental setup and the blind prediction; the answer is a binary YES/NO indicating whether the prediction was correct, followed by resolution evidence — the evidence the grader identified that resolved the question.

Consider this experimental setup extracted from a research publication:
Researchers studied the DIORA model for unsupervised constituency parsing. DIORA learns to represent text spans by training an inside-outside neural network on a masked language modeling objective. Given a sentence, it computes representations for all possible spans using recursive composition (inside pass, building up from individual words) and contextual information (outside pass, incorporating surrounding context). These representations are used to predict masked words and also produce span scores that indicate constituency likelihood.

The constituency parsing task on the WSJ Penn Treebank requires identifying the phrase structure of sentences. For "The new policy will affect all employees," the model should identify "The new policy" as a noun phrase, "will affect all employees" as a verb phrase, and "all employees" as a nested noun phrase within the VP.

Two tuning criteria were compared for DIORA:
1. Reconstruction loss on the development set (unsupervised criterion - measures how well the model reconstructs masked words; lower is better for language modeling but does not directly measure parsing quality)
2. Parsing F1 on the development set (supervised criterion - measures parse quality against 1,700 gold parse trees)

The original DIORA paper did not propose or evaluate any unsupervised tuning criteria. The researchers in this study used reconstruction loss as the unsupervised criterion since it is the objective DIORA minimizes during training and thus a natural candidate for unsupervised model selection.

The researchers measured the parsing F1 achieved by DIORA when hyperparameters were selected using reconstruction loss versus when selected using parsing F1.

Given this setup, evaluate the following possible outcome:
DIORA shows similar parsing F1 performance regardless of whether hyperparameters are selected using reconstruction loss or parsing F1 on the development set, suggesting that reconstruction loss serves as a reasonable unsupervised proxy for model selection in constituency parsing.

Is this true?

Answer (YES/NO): NO